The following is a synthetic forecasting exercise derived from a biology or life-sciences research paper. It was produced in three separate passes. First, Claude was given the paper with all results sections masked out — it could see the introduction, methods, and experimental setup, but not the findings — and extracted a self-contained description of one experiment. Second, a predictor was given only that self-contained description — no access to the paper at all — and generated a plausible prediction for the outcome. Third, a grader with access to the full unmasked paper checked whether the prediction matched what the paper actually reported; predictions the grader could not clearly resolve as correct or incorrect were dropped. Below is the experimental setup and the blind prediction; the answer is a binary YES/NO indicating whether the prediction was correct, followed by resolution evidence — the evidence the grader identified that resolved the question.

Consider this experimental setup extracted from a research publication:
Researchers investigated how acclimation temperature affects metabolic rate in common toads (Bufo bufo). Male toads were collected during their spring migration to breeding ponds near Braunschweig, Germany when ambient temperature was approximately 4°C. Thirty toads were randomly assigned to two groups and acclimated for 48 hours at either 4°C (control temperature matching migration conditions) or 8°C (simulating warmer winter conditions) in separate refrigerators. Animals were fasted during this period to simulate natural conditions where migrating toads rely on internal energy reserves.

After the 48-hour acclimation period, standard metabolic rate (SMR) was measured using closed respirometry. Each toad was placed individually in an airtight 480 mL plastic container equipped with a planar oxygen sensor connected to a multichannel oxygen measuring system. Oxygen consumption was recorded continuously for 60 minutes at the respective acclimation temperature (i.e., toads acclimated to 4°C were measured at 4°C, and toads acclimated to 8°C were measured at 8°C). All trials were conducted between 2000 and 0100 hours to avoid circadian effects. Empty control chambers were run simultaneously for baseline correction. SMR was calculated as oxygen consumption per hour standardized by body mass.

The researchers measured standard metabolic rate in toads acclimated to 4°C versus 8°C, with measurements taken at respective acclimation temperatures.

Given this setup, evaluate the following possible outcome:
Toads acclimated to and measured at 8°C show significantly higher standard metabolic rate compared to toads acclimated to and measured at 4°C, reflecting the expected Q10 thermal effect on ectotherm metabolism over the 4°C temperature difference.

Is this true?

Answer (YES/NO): YES